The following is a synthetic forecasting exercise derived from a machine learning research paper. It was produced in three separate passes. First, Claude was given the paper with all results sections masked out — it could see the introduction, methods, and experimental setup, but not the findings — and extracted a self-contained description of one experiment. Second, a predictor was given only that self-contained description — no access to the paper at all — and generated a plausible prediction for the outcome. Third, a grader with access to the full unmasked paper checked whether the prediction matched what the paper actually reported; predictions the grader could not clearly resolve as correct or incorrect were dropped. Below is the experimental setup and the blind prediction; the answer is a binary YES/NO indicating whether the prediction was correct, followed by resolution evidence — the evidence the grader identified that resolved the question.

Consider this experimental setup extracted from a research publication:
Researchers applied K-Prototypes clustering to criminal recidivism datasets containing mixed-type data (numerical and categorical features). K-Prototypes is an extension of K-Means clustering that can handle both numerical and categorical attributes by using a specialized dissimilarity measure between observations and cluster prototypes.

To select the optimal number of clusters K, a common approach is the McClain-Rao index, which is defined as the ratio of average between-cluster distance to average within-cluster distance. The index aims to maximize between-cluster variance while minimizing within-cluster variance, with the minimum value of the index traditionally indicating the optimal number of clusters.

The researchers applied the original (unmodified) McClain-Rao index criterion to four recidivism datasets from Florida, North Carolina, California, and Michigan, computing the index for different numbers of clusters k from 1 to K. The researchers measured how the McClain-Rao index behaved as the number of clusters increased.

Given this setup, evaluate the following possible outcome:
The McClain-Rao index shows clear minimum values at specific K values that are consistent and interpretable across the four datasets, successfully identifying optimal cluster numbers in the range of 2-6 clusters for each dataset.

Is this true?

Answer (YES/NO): NO